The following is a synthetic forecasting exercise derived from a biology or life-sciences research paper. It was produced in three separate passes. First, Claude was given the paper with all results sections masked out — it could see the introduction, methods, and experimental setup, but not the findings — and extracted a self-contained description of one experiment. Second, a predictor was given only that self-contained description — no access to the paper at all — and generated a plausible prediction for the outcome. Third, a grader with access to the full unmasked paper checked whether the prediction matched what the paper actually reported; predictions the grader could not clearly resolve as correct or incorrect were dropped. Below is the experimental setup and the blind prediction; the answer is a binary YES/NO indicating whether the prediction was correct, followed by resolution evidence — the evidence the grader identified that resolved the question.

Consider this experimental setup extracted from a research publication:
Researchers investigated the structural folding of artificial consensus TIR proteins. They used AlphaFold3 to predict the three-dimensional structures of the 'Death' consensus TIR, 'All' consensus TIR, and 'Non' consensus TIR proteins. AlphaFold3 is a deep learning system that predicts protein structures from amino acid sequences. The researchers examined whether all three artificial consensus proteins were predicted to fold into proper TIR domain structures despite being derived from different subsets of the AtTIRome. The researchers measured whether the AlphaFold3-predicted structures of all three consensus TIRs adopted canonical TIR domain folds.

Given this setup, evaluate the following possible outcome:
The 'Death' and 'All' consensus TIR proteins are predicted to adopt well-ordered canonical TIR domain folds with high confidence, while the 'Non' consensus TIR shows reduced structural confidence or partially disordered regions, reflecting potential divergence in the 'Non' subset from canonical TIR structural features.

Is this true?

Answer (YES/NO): NO